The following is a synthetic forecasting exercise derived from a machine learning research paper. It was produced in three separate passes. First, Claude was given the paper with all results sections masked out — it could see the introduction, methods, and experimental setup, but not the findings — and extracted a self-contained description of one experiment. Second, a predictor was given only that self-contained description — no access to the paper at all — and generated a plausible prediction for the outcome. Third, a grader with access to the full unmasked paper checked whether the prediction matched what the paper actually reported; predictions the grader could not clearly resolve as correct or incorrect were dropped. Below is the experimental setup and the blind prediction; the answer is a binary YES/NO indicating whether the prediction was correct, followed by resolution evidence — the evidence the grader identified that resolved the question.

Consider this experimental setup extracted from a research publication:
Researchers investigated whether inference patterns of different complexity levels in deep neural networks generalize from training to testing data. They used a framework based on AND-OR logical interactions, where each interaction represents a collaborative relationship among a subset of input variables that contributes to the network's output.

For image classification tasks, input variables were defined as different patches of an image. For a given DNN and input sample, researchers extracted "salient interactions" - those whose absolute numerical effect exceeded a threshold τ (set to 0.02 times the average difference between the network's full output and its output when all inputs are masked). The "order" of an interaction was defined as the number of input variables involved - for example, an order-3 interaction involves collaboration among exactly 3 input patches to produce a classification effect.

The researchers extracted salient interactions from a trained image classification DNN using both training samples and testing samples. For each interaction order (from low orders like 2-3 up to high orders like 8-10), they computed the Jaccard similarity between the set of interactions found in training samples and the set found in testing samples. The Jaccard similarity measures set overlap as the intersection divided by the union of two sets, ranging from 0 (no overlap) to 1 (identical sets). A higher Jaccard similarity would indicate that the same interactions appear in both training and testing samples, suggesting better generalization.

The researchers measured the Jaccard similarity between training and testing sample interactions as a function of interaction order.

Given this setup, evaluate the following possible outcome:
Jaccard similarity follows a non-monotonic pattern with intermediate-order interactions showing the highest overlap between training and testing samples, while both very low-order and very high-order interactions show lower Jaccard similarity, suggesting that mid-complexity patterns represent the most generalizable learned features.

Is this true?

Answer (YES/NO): NO